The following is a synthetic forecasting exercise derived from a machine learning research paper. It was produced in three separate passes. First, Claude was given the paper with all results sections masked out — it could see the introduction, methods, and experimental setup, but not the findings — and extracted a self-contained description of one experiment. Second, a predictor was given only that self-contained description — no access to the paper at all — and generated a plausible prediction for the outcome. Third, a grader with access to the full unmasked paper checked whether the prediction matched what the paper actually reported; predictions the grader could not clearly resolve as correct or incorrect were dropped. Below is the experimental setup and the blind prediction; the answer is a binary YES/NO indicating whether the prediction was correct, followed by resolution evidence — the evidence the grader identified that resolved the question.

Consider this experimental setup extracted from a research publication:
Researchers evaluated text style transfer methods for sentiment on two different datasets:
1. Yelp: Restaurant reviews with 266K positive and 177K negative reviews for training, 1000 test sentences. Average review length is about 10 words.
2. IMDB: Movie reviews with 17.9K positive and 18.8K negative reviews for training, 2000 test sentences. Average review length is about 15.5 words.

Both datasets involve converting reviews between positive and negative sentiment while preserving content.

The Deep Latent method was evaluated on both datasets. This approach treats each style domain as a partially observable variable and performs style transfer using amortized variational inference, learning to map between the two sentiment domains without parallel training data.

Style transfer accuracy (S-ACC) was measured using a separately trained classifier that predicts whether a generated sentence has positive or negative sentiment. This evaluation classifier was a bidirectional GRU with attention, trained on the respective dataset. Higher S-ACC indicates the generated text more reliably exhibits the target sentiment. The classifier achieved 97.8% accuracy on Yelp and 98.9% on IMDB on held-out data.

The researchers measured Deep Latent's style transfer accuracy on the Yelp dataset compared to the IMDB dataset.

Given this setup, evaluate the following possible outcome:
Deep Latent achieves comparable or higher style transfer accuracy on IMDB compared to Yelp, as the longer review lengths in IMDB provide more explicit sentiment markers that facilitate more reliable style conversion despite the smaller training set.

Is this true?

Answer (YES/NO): NO